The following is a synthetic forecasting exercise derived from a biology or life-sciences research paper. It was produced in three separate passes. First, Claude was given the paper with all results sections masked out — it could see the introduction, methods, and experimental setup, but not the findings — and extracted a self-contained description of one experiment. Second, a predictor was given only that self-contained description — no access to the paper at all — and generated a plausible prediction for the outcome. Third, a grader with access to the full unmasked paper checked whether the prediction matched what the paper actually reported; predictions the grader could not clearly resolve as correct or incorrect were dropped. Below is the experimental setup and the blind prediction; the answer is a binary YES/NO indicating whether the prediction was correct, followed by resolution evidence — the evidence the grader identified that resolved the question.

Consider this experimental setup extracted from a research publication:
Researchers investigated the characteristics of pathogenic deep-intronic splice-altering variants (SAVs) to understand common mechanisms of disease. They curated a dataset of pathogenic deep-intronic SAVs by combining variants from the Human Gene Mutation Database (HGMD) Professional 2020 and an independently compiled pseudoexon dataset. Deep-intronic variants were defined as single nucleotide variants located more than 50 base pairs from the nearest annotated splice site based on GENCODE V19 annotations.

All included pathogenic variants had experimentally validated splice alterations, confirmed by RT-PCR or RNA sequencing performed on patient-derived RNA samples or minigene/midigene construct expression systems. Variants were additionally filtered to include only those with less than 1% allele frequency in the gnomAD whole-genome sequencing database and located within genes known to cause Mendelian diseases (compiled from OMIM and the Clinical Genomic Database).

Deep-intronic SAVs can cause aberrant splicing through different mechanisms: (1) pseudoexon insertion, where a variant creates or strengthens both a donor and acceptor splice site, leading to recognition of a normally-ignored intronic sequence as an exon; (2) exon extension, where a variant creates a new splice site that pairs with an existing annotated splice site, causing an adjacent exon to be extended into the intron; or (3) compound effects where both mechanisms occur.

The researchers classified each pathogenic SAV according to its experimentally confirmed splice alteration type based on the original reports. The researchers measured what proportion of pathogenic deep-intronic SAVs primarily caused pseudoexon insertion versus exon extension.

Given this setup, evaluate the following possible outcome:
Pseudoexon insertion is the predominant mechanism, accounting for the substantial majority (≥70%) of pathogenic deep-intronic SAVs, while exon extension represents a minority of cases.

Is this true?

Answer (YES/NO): YES